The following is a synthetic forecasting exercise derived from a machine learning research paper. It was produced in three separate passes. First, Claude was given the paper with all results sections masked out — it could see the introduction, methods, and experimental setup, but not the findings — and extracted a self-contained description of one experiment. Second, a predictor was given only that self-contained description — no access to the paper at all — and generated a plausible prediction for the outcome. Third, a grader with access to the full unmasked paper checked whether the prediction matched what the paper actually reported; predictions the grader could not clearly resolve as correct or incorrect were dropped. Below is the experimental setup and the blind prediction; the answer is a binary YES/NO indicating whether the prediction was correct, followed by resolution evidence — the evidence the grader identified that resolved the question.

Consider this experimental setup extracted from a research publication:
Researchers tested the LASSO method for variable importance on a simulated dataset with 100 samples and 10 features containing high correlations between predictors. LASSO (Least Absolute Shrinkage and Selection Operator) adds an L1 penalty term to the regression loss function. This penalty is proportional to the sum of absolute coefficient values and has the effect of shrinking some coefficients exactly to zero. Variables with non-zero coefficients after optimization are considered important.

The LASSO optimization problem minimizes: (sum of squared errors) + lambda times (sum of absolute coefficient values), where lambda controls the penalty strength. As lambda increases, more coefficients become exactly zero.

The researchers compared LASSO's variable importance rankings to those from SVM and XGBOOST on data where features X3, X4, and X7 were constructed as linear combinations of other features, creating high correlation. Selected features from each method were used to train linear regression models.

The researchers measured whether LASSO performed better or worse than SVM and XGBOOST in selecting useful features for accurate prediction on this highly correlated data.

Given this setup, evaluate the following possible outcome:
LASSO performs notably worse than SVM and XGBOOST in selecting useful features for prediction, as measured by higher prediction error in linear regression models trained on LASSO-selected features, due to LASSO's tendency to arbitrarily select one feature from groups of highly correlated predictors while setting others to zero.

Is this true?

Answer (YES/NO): NO